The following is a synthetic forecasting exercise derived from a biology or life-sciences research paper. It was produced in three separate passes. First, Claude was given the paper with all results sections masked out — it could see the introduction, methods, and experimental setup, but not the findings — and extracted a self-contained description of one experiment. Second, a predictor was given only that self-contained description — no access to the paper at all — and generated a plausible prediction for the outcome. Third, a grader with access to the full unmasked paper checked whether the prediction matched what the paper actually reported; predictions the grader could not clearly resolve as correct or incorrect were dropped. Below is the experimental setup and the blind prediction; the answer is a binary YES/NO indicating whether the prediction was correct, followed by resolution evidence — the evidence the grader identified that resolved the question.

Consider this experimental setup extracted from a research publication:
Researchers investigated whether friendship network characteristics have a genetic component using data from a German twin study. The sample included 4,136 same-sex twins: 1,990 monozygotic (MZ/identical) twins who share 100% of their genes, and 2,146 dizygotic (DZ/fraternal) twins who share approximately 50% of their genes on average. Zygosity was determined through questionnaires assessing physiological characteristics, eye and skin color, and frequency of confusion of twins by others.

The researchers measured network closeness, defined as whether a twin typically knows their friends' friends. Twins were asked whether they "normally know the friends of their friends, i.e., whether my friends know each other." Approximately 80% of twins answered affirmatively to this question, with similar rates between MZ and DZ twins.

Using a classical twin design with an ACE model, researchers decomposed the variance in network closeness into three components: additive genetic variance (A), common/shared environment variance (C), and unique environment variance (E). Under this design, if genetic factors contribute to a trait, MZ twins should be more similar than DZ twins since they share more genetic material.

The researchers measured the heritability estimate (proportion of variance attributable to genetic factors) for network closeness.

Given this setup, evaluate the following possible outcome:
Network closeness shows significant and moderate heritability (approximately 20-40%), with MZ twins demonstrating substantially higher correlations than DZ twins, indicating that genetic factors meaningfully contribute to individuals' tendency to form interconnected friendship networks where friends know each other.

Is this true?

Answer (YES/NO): NO